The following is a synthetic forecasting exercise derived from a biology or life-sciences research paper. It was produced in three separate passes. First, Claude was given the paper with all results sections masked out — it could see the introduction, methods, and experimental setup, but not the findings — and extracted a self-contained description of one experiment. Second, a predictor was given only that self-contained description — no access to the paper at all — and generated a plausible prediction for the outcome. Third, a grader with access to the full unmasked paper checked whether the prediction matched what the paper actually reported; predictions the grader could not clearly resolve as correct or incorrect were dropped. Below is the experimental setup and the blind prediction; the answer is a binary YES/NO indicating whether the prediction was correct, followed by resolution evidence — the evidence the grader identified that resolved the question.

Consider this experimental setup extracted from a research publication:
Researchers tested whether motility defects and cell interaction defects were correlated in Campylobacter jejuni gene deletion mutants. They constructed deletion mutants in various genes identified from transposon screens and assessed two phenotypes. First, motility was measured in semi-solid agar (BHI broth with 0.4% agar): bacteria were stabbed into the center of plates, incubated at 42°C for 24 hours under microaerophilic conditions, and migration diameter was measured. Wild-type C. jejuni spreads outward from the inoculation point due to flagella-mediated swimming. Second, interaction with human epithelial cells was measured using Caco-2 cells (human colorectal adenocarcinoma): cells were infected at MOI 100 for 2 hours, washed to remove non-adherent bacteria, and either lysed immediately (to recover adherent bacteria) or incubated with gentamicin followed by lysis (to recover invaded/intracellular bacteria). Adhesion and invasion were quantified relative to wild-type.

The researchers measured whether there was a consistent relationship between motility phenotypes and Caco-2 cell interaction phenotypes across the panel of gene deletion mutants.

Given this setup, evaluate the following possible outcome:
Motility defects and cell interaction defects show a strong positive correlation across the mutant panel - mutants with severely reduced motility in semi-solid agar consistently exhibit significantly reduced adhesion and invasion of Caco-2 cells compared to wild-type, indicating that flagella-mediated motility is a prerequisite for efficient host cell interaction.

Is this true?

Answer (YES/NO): NO